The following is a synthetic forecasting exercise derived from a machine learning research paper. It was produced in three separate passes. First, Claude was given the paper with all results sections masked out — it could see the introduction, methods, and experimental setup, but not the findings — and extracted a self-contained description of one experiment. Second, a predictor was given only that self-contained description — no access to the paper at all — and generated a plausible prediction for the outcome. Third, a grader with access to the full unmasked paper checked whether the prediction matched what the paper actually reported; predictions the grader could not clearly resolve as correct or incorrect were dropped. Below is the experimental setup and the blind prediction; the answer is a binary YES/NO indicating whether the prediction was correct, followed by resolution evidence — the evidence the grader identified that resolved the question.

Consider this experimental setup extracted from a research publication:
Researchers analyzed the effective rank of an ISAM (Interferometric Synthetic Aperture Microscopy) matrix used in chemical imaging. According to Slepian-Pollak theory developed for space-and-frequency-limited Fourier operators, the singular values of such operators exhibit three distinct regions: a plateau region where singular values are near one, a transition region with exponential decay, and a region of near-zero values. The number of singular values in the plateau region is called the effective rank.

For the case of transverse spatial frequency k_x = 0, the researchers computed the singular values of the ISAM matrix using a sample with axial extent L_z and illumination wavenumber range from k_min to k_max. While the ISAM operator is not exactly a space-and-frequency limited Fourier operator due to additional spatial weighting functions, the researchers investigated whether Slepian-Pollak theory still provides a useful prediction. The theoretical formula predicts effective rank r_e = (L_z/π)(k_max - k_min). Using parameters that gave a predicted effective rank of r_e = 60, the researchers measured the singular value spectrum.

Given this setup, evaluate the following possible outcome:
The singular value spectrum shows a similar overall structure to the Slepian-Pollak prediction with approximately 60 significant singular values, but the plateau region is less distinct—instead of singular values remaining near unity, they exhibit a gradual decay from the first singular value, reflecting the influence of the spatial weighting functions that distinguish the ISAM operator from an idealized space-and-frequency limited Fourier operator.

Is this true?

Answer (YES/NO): YES